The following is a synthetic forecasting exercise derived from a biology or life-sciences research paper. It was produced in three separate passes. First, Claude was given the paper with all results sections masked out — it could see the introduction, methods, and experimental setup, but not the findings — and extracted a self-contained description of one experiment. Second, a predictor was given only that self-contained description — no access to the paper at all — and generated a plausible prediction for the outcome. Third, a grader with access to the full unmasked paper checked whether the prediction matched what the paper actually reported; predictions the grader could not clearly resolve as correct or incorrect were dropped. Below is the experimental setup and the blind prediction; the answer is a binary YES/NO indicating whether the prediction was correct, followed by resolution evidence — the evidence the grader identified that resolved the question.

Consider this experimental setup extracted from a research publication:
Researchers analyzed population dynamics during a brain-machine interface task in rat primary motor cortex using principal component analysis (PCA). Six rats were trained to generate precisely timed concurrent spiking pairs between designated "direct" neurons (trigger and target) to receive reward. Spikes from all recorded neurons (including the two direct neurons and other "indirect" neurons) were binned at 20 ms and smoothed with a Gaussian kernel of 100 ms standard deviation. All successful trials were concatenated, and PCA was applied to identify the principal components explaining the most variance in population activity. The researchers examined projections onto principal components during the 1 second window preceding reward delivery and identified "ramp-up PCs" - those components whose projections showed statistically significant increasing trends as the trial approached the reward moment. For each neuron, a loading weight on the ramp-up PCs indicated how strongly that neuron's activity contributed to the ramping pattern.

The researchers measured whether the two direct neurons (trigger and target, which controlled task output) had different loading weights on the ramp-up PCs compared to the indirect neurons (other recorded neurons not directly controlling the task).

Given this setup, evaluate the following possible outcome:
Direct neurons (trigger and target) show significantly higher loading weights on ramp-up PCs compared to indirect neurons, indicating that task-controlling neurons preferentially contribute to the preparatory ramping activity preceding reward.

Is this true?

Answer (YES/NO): NO